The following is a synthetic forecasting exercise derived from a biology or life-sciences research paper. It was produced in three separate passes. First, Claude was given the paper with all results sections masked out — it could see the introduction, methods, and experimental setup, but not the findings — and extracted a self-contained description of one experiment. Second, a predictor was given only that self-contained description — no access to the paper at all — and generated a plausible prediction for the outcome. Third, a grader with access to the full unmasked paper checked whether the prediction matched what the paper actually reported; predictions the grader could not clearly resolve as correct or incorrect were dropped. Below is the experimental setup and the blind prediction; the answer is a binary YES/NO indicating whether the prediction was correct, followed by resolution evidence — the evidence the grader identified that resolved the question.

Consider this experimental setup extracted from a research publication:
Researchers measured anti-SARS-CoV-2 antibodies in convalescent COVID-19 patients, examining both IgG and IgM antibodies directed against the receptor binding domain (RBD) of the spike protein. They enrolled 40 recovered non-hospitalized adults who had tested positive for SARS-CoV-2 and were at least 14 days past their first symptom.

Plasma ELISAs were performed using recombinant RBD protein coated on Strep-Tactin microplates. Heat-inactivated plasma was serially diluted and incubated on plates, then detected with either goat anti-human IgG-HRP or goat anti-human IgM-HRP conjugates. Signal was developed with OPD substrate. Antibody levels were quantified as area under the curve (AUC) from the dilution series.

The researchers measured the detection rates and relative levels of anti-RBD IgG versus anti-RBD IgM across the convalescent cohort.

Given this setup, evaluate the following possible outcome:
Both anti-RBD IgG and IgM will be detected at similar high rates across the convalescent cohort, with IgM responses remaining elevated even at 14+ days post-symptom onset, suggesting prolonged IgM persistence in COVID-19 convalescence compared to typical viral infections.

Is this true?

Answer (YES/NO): NO